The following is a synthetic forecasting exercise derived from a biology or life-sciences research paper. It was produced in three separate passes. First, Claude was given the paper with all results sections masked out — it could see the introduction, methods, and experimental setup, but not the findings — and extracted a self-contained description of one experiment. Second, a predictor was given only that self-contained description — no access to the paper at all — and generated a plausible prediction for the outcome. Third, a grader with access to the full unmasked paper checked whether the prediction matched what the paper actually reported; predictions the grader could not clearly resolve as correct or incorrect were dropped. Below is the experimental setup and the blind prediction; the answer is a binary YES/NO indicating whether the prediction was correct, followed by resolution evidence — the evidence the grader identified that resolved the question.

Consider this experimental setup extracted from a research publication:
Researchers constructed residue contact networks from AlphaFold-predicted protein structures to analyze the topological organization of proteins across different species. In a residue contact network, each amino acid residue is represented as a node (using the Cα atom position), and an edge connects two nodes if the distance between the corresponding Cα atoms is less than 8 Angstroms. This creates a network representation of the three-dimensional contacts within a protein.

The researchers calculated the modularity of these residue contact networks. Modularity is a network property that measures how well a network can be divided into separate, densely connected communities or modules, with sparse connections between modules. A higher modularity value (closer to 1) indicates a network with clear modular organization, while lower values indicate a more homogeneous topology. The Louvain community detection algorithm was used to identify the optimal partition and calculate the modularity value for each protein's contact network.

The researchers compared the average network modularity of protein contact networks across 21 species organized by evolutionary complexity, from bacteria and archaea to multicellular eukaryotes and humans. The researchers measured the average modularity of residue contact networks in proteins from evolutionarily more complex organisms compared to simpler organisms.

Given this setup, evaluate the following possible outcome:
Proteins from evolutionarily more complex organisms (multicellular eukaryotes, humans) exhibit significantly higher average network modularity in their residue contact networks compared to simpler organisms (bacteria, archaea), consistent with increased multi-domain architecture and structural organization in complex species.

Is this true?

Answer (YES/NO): YES